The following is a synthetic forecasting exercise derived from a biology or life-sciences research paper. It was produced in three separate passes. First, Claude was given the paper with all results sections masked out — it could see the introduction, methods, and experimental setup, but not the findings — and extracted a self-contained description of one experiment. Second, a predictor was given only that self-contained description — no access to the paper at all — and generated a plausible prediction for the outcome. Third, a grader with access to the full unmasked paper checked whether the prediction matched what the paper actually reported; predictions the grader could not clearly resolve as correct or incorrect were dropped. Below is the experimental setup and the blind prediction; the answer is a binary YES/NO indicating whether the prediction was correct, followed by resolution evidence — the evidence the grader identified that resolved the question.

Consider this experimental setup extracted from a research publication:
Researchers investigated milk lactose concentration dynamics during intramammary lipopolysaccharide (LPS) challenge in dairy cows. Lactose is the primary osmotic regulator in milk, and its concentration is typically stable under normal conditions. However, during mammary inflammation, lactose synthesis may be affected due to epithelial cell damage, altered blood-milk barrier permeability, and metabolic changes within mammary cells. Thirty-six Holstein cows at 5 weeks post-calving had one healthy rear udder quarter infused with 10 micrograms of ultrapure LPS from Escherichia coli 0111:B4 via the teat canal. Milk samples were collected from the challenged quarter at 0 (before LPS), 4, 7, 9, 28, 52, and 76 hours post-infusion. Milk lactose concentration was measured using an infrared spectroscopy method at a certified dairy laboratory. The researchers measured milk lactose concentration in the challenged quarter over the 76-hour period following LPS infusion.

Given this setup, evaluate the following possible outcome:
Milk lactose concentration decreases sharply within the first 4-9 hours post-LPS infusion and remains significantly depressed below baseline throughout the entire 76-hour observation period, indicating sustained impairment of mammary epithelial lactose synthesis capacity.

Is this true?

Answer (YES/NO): NO